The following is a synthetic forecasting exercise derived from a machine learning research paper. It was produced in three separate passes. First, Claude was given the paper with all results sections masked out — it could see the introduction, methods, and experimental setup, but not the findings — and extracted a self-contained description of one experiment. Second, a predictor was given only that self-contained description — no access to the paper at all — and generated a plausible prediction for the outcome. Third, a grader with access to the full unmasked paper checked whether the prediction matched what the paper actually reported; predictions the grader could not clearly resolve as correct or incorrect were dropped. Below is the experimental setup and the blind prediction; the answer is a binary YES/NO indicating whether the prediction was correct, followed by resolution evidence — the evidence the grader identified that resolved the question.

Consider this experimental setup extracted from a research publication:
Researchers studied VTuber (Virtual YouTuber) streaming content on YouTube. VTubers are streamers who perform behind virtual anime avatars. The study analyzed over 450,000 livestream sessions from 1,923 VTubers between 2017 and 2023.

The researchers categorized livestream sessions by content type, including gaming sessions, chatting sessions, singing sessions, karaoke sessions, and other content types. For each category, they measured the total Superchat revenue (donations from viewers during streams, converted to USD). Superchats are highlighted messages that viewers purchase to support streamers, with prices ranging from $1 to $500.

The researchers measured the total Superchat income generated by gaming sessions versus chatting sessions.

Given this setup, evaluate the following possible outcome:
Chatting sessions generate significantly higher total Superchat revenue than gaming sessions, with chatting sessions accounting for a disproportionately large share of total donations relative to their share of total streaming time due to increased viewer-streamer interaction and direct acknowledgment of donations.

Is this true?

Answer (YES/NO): YES